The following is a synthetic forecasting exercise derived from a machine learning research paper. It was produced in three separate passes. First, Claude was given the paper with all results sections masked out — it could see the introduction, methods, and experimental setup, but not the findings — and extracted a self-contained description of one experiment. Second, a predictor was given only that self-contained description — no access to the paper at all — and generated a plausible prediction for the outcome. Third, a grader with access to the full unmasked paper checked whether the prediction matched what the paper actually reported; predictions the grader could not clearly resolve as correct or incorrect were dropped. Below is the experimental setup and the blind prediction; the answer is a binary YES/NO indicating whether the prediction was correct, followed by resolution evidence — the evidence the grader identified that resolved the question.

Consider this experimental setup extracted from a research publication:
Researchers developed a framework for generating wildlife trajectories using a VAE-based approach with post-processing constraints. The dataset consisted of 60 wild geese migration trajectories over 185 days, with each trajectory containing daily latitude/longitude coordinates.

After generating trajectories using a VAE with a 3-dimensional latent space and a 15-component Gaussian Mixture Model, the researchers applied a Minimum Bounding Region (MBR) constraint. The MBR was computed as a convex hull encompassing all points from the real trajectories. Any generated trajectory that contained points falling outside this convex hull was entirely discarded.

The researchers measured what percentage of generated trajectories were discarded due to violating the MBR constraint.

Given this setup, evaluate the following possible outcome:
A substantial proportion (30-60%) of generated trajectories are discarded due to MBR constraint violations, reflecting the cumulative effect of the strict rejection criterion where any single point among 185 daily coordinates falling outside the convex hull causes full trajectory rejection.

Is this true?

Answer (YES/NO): NO